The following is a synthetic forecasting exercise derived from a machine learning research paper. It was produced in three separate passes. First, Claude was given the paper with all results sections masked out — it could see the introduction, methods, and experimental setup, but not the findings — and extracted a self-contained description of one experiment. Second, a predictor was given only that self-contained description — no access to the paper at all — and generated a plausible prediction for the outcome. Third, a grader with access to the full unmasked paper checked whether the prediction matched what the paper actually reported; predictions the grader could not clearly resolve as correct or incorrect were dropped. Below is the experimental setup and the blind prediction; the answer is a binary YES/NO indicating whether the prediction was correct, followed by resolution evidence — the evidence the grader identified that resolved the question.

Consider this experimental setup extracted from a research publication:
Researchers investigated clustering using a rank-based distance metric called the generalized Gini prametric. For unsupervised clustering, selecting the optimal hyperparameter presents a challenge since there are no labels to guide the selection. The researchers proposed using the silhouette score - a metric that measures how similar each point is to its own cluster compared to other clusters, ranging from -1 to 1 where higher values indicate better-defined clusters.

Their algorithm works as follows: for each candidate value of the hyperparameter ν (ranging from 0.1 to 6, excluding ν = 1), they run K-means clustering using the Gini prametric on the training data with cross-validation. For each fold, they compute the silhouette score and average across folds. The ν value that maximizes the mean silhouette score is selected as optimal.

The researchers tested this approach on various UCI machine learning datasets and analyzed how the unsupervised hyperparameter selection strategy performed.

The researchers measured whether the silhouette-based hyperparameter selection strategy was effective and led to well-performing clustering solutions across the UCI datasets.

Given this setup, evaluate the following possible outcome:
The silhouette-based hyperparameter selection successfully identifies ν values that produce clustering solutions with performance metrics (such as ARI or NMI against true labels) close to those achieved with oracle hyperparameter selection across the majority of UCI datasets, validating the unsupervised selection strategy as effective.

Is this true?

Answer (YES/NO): NO